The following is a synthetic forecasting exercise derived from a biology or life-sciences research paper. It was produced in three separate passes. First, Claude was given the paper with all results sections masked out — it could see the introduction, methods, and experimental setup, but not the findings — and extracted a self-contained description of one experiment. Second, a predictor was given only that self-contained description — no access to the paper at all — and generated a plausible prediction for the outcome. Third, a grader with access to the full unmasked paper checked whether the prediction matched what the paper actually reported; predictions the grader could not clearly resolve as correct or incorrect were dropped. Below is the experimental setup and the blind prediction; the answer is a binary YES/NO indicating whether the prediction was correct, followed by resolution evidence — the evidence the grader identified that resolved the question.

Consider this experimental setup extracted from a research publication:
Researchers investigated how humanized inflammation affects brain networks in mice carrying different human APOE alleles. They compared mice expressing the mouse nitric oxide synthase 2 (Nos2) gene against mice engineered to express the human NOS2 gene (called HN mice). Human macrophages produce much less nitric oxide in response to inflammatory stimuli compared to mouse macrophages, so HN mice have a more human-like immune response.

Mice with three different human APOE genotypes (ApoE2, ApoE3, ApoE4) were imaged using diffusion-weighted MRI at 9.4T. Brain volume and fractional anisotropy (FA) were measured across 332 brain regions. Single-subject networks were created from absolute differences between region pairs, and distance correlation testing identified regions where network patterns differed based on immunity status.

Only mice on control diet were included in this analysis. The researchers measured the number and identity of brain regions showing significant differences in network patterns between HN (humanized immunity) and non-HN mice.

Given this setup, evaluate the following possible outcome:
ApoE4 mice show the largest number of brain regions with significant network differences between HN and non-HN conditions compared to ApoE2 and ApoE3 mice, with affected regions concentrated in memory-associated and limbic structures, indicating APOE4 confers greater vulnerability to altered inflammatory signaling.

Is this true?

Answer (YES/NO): NO